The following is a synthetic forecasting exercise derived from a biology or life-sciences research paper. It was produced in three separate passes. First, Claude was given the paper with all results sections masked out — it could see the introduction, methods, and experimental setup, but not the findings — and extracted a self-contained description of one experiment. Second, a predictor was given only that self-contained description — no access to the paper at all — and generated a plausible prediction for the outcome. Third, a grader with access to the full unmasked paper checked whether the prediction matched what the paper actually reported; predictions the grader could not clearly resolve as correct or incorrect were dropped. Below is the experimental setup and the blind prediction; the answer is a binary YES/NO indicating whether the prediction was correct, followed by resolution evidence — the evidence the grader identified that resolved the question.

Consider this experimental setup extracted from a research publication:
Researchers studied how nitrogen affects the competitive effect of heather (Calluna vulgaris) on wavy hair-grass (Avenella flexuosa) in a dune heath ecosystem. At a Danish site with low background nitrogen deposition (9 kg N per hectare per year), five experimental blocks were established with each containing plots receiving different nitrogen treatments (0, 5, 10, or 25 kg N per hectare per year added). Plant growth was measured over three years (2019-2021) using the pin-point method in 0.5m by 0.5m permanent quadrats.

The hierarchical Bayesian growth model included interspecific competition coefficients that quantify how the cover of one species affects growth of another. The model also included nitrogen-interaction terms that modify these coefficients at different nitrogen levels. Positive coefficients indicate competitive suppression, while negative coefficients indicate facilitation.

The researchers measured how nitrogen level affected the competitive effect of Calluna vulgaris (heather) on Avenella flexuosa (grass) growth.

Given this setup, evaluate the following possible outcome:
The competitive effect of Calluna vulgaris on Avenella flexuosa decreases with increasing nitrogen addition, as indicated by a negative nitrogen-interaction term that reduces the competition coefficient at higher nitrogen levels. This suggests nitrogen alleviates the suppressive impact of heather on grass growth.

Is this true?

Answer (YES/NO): NO